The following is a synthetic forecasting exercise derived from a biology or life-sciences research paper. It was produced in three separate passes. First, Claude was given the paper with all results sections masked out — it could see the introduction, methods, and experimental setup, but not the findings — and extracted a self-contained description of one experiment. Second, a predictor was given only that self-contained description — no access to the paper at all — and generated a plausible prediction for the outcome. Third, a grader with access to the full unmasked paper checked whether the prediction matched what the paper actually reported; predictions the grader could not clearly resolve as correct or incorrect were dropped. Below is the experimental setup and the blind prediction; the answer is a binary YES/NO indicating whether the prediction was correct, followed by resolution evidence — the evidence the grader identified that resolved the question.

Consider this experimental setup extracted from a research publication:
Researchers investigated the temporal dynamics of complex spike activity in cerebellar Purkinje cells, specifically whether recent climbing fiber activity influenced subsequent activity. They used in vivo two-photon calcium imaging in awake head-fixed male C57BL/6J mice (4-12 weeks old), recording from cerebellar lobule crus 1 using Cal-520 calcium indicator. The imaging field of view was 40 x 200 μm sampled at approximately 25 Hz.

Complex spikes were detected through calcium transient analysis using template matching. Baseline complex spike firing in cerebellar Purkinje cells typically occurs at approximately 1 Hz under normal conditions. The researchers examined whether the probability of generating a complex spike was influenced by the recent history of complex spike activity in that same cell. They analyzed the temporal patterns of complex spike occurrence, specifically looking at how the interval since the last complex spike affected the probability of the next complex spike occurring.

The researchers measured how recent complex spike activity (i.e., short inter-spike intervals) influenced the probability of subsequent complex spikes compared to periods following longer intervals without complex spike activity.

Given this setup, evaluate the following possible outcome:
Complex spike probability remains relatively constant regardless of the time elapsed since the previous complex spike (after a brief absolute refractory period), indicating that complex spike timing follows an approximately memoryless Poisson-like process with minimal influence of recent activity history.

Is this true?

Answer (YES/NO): NO